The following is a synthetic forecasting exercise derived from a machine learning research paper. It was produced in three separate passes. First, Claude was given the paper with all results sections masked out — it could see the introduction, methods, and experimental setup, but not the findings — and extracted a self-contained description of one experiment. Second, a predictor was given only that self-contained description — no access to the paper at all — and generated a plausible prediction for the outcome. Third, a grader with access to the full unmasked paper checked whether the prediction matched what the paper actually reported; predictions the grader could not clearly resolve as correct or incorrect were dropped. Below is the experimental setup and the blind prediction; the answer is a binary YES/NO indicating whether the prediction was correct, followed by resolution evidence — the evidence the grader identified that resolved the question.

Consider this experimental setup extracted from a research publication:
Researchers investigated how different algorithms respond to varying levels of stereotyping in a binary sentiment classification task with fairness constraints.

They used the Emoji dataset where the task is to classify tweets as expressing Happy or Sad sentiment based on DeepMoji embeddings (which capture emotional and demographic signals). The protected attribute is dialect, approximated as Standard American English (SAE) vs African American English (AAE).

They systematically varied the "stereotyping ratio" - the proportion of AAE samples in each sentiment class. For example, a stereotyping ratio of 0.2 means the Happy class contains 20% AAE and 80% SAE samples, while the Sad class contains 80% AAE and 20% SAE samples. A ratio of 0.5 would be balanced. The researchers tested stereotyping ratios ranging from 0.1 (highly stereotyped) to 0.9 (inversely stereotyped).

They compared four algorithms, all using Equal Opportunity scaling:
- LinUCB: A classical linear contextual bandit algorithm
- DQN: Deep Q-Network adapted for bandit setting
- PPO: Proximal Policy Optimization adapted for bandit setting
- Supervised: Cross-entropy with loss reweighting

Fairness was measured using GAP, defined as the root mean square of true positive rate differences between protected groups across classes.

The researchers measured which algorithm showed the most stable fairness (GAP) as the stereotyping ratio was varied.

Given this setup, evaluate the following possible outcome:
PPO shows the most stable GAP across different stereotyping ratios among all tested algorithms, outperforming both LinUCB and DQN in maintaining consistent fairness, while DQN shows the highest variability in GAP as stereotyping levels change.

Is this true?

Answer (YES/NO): NO